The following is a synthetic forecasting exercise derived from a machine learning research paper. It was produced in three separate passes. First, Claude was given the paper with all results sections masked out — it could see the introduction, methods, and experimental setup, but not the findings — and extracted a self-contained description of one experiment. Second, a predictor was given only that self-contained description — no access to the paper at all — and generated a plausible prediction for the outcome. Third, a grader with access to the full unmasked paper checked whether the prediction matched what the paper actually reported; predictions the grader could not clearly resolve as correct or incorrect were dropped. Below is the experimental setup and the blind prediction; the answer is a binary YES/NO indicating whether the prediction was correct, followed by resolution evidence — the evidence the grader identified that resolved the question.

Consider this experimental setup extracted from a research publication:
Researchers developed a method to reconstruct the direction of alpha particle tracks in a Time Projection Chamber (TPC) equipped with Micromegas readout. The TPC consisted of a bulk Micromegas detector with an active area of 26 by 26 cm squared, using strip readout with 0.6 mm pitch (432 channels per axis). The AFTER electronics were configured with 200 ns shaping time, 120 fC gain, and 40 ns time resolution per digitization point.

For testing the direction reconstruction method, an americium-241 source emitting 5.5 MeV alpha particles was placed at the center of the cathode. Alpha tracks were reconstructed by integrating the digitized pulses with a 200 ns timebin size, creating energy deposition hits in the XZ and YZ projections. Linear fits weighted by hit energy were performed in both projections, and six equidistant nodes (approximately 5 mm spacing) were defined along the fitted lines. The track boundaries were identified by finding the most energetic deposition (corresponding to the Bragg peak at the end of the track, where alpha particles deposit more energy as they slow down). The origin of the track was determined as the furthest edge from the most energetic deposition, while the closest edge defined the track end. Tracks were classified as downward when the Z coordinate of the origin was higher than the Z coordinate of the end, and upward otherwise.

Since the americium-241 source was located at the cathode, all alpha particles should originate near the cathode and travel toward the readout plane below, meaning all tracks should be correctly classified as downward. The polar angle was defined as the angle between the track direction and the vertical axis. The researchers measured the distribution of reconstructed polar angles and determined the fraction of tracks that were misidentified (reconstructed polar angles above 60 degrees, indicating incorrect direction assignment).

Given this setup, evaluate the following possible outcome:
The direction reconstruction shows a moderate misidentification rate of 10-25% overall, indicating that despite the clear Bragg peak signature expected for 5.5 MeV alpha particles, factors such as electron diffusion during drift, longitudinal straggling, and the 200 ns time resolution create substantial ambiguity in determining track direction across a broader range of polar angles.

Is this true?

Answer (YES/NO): NO